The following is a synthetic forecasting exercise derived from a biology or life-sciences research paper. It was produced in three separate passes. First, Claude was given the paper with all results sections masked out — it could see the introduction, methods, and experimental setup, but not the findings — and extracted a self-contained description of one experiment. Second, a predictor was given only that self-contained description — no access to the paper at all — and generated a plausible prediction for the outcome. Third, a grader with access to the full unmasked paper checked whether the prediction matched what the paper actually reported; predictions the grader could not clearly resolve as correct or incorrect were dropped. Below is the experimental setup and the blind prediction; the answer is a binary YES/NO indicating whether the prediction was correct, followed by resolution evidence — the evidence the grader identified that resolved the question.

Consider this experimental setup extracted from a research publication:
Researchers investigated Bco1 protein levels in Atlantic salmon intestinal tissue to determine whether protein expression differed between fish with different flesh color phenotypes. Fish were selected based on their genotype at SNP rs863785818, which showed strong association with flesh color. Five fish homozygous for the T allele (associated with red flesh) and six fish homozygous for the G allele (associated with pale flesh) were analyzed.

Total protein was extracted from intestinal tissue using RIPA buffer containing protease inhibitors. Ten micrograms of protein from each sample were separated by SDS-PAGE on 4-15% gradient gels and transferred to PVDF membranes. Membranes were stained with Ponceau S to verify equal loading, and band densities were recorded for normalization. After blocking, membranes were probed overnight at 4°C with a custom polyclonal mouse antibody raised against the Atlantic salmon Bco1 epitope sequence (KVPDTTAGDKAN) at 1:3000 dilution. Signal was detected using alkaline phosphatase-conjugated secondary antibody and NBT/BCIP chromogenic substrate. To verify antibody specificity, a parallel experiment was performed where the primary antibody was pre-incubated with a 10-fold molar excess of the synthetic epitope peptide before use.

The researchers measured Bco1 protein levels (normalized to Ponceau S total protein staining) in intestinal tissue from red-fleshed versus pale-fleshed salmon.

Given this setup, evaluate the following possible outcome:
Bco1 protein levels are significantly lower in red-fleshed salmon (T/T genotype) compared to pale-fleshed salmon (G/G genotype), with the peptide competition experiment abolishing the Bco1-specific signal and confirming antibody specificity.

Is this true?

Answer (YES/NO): YES